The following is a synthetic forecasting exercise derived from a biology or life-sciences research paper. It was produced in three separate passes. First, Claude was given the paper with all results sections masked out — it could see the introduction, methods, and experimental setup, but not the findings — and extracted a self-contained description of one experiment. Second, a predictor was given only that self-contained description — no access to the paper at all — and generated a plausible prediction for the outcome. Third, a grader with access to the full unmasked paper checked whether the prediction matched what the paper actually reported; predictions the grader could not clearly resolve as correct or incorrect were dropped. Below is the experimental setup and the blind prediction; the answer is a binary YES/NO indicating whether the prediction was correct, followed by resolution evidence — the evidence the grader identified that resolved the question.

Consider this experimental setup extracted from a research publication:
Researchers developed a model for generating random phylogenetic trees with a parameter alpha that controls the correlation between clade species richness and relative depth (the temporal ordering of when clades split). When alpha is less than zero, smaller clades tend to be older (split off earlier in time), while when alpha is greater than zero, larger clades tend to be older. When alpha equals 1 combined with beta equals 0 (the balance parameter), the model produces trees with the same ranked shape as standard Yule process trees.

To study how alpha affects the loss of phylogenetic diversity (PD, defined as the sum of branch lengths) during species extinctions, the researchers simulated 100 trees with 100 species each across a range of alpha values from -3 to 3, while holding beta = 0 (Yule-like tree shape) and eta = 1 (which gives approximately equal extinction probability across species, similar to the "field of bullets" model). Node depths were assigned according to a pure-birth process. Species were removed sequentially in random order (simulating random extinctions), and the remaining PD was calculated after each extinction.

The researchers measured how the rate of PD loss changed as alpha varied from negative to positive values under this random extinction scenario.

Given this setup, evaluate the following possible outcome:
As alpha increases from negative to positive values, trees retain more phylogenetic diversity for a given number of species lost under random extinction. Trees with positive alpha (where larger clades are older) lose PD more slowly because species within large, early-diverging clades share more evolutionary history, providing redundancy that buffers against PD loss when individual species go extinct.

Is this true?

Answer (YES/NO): YES